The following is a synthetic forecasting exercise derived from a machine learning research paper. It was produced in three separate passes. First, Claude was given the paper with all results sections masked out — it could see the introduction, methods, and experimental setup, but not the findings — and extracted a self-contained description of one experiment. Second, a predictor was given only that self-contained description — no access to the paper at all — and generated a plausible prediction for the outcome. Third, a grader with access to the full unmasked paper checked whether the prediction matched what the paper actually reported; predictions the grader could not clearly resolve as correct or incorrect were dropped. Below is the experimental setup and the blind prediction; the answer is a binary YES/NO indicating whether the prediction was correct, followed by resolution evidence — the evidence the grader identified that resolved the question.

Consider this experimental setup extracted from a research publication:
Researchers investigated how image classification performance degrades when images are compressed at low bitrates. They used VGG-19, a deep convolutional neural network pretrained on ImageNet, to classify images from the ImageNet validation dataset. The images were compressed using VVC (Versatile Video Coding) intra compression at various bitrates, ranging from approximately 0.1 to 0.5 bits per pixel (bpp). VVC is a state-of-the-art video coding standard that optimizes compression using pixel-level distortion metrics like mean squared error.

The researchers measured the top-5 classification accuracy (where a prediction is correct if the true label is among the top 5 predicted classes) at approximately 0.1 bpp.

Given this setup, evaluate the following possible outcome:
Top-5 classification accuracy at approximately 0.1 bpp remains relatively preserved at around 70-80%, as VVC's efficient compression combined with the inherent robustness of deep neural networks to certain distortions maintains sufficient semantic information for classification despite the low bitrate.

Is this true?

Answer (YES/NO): NO